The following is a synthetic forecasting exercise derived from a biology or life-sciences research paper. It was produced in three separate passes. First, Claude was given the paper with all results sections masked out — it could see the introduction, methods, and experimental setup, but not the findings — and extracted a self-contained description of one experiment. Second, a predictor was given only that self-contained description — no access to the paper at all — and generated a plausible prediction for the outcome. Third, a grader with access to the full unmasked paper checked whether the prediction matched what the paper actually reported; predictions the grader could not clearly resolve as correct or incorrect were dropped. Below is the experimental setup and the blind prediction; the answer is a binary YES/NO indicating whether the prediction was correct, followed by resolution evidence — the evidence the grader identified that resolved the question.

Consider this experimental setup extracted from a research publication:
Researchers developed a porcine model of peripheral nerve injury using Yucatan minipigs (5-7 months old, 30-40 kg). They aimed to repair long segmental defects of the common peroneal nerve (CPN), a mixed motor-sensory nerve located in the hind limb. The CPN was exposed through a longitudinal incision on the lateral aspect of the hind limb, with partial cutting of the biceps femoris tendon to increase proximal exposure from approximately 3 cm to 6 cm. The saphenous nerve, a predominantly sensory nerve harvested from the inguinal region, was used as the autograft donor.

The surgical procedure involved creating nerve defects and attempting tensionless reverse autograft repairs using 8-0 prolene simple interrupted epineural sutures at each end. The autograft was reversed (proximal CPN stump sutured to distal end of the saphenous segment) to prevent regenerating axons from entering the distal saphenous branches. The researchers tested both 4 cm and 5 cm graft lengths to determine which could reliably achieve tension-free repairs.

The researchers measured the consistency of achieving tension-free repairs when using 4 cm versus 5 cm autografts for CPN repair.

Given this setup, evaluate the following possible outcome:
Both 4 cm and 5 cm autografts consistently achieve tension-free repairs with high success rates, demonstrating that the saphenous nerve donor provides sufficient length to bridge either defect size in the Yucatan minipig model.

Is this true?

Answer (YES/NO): NO